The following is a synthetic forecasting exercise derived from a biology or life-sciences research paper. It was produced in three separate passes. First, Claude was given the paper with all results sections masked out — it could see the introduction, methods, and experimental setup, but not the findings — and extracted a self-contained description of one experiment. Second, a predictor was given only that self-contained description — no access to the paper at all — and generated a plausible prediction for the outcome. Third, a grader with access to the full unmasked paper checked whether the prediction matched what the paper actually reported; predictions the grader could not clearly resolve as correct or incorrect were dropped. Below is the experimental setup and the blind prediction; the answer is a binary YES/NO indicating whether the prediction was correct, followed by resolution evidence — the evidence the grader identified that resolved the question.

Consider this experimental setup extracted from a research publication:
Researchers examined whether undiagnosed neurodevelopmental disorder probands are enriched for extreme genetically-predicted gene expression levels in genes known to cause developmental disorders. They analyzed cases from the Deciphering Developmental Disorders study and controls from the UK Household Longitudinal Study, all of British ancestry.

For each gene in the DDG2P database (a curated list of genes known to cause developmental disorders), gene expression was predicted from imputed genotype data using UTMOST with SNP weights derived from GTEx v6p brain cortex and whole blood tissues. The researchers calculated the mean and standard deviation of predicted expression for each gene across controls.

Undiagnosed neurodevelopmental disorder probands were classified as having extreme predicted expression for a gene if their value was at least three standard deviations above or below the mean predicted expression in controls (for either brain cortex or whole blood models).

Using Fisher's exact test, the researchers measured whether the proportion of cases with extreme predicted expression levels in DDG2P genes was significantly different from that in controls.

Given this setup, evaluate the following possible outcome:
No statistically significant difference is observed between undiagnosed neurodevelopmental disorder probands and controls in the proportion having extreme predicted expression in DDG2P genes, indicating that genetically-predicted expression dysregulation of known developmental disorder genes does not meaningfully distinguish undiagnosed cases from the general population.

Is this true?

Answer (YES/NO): YES